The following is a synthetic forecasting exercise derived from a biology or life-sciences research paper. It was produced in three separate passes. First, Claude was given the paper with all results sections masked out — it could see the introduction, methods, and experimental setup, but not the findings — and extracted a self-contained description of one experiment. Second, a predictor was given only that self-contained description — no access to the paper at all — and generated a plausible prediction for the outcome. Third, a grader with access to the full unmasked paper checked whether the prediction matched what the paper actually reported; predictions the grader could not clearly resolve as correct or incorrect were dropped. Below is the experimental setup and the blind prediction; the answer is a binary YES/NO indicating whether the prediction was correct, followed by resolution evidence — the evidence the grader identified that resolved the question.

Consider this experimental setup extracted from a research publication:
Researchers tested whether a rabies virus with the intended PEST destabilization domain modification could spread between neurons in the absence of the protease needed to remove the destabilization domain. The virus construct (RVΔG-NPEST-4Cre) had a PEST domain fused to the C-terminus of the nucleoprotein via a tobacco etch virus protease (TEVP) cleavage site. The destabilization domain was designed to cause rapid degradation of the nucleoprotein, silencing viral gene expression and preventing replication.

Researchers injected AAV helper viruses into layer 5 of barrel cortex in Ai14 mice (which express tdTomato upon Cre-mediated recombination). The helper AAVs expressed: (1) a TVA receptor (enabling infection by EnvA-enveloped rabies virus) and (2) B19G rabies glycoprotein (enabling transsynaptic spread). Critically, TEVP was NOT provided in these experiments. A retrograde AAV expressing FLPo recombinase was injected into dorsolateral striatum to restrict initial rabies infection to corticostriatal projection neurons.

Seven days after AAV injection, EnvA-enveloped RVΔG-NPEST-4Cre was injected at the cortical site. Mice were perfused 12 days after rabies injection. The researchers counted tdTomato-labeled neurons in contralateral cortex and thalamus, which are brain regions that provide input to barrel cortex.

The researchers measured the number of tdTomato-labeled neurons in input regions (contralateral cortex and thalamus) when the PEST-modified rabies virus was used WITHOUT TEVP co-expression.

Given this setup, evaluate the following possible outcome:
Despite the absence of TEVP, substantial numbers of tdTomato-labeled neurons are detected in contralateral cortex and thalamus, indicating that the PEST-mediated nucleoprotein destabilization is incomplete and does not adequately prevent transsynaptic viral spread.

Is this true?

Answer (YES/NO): NO